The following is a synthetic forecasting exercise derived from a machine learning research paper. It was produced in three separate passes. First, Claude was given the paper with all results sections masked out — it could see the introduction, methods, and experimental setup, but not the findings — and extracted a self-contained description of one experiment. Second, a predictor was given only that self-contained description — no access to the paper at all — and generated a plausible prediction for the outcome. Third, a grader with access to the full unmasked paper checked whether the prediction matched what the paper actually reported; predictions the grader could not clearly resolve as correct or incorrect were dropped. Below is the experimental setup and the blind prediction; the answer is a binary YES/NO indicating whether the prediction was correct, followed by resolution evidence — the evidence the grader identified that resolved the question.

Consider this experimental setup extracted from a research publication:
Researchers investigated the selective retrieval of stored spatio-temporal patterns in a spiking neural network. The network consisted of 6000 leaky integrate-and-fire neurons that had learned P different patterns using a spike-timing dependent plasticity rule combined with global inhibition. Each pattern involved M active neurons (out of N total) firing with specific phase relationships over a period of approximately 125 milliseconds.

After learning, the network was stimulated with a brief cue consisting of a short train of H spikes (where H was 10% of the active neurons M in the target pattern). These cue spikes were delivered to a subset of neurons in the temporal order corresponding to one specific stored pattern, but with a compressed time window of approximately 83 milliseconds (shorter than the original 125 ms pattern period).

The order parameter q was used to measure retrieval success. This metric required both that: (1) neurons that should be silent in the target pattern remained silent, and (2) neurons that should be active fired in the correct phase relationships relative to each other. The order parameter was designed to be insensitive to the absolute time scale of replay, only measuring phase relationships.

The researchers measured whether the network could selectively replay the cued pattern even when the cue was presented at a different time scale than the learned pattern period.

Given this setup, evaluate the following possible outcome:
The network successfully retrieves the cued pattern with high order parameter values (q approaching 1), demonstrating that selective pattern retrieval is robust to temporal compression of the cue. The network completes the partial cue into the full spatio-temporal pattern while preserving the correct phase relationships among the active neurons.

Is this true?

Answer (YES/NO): YES